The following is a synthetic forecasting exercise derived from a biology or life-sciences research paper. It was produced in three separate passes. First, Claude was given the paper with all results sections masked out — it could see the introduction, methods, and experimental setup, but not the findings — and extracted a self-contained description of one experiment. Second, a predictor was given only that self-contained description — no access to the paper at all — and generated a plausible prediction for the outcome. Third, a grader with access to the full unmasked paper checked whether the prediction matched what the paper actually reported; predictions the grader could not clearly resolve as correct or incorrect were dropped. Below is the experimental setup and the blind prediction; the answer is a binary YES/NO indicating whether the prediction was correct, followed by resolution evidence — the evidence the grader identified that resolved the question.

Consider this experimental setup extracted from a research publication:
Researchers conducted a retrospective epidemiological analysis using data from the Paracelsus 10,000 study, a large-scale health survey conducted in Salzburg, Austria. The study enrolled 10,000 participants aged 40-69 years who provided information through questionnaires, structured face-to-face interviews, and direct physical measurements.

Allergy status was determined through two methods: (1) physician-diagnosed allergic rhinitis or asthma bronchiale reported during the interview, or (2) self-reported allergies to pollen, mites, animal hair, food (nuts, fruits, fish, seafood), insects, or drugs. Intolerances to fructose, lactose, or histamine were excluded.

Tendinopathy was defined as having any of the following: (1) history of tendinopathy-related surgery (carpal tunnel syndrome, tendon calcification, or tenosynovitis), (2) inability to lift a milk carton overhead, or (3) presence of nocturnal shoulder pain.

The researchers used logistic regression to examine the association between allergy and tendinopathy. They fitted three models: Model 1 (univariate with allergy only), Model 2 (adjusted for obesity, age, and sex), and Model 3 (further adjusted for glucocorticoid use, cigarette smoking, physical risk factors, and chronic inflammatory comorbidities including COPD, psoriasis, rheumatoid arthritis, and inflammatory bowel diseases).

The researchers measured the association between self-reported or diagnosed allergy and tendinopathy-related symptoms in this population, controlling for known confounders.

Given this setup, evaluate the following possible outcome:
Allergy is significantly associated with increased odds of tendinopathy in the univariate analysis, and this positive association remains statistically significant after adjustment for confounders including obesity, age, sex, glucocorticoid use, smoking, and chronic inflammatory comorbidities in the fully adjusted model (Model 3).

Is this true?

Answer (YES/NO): YES